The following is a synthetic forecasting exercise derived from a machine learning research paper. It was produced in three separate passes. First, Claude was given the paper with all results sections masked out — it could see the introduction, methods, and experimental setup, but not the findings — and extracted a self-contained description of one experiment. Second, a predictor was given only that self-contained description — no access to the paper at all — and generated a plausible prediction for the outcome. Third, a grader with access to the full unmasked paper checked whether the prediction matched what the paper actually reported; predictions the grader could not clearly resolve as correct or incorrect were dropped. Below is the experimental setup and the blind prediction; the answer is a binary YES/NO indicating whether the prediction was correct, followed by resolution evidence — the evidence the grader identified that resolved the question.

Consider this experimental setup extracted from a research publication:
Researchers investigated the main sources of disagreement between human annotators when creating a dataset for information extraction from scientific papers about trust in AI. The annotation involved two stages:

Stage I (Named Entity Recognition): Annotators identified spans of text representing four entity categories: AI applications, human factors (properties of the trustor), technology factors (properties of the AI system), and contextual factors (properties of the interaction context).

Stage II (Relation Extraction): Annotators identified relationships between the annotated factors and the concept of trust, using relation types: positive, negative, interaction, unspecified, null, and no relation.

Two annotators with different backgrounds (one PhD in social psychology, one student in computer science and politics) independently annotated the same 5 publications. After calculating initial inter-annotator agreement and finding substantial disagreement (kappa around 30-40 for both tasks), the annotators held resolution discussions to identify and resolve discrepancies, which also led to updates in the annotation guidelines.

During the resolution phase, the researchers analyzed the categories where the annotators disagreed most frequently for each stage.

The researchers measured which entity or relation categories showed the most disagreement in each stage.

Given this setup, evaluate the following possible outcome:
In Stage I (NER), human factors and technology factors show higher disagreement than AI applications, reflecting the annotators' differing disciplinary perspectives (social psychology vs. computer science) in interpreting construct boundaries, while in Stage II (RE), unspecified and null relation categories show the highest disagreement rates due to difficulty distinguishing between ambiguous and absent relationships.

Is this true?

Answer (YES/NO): NO